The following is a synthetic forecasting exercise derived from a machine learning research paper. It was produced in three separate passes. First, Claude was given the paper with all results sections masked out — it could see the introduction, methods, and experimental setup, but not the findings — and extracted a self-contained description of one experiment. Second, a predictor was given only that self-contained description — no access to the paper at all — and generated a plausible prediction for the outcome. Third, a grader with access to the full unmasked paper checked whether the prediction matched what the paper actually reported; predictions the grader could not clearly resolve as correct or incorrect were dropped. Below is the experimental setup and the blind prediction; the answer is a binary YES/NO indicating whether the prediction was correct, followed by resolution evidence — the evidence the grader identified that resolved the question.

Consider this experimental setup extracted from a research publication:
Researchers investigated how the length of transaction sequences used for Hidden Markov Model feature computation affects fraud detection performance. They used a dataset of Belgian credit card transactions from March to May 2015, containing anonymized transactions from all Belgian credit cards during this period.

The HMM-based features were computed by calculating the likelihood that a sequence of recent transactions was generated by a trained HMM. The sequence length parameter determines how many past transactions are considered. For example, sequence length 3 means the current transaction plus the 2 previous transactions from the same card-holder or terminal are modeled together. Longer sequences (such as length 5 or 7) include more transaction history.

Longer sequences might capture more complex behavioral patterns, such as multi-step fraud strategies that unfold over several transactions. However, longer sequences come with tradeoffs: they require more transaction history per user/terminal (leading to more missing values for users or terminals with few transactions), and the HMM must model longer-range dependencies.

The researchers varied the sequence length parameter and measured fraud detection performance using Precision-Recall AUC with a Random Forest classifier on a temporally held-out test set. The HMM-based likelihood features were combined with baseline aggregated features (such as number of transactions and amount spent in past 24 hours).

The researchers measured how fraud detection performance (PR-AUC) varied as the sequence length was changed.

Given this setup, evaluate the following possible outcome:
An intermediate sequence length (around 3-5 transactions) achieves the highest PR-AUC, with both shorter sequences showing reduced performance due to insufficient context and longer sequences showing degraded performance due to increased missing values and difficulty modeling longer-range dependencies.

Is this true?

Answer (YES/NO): NO